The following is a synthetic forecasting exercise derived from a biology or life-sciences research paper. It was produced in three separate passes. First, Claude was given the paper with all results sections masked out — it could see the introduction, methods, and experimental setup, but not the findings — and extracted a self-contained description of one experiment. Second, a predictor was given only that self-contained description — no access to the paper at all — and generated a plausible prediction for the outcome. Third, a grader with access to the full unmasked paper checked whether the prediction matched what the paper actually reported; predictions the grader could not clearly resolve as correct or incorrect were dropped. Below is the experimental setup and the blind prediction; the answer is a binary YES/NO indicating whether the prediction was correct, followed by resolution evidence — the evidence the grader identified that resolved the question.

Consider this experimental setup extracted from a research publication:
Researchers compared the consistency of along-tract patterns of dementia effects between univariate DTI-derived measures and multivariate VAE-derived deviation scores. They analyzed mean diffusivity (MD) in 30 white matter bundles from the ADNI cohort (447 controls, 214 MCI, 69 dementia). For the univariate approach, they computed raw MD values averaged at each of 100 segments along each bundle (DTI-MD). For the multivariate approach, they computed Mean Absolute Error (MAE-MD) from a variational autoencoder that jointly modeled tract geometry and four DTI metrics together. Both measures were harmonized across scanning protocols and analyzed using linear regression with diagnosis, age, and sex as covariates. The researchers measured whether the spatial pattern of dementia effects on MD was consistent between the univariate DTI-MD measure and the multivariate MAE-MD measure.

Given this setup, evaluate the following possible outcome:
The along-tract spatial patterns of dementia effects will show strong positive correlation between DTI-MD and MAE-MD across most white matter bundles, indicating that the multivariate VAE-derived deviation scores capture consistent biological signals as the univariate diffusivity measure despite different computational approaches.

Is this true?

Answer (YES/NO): YES